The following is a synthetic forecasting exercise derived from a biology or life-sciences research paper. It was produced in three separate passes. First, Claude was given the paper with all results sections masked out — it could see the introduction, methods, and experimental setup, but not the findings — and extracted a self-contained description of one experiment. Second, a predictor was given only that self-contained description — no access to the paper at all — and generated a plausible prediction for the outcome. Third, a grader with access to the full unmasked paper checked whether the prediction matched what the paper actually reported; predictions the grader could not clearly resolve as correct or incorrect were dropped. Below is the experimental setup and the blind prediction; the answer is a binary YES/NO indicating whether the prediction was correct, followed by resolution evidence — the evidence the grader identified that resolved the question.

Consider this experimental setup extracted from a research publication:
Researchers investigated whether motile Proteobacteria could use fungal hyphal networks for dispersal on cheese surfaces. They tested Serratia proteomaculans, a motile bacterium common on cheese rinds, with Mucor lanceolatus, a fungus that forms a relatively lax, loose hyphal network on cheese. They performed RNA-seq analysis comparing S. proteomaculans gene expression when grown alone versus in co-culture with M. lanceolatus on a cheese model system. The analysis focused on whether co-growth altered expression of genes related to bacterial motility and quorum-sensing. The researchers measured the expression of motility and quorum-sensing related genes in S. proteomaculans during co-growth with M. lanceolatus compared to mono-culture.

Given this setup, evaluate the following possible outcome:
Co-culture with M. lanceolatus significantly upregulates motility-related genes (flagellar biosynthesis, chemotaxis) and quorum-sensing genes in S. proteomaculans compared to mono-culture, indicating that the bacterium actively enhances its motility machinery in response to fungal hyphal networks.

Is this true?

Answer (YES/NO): NO